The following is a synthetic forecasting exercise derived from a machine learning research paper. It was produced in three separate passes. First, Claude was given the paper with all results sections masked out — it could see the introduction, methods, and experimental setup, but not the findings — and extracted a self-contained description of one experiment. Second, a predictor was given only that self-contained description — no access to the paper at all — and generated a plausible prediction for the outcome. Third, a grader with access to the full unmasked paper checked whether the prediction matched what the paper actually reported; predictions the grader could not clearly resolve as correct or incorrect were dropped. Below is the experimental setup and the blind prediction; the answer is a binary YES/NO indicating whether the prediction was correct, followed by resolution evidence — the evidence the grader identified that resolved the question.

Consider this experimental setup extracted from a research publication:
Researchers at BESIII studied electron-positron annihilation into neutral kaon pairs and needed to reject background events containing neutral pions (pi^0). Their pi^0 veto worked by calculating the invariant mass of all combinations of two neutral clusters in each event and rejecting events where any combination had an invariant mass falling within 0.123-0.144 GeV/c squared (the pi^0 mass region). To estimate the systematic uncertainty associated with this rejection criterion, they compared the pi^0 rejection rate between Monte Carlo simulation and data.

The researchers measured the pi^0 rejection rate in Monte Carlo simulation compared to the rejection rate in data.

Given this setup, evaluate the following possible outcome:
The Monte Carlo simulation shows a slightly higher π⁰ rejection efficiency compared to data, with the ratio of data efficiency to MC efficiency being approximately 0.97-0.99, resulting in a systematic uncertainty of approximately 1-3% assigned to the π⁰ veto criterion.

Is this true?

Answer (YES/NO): NO